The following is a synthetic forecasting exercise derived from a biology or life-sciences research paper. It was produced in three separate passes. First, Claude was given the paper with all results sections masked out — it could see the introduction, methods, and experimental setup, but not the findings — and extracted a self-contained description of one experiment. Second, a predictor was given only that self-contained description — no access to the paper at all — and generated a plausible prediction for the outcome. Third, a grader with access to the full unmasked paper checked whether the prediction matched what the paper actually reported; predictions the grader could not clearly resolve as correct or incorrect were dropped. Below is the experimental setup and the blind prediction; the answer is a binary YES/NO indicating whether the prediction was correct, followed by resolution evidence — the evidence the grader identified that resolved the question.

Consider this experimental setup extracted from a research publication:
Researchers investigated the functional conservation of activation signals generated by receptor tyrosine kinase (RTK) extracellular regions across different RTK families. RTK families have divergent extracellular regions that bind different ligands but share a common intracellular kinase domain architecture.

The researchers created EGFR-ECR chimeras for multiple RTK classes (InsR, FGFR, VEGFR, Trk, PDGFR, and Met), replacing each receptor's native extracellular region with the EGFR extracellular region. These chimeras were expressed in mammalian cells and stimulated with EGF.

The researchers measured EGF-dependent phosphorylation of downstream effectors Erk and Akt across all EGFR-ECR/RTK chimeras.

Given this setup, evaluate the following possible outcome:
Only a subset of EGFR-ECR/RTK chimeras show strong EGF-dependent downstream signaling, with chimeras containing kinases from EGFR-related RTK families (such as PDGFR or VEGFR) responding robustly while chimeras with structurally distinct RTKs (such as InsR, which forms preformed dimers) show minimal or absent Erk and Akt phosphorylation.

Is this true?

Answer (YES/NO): NO